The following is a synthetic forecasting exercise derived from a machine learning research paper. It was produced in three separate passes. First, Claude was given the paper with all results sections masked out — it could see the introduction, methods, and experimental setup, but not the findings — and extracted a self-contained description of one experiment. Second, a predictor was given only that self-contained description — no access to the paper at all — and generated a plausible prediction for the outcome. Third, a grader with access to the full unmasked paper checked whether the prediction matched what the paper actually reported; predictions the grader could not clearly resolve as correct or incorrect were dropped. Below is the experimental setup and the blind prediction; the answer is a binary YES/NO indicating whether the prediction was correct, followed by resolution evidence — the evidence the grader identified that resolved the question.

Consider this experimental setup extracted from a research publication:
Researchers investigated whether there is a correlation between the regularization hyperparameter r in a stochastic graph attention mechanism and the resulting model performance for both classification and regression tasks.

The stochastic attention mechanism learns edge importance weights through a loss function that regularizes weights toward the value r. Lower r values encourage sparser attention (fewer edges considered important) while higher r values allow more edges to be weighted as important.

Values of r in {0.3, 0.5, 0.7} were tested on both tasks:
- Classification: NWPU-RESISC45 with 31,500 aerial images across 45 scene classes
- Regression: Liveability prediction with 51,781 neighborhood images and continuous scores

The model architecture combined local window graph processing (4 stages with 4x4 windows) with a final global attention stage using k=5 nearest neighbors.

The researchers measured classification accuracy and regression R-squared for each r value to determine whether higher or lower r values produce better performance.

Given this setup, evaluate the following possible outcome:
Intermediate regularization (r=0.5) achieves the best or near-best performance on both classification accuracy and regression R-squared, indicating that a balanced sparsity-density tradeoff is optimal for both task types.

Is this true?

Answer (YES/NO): NO